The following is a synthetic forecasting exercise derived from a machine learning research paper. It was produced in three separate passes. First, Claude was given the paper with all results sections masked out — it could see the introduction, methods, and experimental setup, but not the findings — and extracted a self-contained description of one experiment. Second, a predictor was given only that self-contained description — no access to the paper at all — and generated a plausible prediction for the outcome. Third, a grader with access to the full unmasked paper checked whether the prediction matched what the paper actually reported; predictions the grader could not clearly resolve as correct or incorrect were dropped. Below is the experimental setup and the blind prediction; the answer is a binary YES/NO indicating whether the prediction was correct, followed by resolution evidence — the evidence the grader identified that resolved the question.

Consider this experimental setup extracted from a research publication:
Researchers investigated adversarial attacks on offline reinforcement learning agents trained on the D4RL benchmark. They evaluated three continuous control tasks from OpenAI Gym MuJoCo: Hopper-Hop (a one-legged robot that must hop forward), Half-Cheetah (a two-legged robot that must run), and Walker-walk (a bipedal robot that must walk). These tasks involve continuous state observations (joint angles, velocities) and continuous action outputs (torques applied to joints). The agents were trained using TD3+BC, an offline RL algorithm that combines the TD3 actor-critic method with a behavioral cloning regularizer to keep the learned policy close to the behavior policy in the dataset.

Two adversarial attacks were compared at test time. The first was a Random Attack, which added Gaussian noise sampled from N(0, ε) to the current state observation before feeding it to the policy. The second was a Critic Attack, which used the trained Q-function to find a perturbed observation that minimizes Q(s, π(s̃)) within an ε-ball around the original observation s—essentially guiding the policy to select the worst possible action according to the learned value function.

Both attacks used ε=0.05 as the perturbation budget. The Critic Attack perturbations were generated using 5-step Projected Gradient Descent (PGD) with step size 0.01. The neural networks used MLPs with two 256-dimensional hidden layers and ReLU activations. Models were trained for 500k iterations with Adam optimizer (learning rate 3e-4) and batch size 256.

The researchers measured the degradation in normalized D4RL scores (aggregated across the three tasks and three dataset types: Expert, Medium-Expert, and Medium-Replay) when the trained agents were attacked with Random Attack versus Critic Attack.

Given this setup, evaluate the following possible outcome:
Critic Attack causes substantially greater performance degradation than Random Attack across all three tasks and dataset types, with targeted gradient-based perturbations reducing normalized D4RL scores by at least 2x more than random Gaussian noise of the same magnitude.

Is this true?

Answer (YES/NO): YES